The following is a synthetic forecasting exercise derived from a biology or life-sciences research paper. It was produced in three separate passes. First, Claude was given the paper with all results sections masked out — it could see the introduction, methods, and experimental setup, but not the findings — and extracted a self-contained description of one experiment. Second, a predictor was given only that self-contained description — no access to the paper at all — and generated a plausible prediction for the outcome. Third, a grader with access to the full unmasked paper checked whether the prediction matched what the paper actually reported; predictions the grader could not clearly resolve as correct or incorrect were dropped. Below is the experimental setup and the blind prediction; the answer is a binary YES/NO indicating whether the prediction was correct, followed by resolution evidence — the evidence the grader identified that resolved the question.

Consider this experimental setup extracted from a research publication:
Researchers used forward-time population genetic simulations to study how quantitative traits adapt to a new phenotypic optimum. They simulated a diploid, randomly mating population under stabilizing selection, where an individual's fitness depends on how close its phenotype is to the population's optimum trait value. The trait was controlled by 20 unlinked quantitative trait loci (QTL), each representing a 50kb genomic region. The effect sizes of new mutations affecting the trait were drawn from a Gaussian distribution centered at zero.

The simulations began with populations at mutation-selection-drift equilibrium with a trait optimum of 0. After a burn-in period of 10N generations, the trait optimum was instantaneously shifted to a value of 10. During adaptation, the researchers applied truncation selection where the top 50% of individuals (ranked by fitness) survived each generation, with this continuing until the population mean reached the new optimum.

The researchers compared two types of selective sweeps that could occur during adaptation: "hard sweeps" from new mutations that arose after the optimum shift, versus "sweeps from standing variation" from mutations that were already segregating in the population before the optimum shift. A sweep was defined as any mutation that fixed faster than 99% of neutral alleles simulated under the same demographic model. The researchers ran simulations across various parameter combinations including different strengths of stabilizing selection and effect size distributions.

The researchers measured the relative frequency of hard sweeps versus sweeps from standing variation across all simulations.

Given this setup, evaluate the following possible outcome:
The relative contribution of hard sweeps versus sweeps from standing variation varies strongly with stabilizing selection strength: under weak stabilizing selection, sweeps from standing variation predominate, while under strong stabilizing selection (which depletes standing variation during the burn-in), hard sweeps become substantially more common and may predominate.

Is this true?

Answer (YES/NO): NO